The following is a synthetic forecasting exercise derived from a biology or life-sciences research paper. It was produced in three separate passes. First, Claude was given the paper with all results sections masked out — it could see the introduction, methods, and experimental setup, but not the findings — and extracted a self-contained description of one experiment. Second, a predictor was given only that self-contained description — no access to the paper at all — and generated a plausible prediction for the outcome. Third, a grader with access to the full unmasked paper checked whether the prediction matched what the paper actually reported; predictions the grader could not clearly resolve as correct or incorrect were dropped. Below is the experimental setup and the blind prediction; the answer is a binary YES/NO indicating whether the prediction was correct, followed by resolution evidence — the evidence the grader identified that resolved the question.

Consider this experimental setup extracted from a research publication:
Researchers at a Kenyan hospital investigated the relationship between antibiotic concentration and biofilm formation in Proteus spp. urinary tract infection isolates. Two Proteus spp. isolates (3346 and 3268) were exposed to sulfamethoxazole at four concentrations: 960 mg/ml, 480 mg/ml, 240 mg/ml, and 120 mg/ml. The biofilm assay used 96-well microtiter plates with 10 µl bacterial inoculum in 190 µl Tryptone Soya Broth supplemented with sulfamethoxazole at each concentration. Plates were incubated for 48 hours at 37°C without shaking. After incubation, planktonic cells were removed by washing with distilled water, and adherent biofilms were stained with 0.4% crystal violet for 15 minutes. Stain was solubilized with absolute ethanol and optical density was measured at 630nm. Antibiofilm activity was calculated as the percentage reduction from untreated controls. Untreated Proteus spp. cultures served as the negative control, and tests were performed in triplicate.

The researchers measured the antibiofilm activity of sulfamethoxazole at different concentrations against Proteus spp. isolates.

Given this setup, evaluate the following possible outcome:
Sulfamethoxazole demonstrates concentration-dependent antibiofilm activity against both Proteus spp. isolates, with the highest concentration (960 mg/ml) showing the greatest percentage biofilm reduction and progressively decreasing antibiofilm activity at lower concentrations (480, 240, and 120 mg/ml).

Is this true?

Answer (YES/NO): NO